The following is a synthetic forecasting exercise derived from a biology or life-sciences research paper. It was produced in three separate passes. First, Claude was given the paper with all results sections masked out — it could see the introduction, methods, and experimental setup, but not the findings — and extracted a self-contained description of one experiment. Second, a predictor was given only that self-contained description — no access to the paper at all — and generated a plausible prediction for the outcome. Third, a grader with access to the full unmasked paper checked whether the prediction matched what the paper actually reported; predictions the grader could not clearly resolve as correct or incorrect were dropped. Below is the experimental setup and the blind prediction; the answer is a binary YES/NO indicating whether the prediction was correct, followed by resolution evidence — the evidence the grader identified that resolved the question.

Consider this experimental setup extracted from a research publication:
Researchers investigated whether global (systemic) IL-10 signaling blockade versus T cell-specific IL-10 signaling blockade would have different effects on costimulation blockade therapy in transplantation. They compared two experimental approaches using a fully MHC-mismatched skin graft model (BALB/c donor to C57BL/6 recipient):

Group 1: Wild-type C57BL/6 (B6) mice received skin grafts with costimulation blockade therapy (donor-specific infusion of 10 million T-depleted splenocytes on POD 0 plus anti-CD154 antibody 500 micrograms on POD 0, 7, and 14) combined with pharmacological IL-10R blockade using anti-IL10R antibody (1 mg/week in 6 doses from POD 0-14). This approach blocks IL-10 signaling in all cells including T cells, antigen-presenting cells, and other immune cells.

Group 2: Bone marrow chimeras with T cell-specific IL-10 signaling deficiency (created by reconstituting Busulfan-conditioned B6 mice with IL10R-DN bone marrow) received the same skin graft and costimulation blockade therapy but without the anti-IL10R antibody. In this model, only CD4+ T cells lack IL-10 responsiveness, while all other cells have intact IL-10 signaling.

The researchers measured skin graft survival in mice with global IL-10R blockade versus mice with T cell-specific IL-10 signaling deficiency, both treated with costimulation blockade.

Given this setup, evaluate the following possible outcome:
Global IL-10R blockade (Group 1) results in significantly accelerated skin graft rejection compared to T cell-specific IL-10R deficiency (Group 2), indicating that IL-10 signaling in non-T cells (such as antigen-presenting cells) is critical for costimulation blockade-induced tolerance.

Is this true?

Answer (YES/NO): NO